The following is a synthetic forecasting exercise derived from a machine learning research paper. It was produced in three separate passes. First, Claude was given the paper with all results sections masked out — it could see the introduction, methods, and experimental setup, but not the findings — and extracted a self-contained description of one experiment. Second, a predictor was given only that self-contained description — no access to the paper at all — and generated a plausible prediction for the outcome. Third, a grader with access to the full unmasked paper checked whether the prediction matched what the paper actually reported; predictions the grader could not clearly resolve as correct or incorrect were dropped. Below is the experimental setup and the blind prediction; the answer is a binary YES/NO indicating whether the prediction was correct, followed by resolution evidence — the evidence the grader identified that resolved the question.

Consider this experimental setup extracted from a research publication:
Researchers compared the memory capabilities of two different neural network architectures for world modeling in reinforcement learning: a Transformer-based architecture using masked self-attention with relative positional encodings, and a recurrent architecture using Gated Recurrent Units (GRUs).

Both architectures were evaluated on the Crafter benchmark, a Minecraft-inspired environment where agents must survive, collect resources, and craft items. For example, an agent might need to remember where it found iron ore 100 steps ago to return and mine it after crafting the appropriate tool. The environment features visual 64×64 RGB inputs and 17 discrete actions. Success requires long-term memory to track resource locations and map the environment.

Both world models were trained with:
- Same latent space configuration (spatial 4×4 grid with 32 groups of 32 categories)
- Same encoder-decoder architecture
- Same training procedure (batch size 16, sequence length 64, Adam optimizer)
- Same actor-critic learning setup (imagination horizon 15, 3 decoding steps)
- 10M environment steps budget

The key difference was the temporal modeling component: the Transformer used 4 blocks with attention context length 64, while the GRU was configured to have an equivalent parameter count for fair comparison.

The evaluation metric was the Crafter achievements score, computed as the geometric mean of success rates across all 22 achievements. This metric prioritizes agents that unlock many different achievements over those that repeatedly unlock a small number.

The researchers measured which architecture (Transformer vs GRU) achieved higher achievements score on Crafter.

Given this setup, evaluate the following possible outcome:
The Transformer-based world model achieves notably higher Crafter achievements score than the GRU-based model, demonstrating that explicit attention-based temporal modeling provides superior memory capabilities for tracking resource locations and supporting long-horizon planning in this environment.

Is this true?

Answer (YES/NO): YES